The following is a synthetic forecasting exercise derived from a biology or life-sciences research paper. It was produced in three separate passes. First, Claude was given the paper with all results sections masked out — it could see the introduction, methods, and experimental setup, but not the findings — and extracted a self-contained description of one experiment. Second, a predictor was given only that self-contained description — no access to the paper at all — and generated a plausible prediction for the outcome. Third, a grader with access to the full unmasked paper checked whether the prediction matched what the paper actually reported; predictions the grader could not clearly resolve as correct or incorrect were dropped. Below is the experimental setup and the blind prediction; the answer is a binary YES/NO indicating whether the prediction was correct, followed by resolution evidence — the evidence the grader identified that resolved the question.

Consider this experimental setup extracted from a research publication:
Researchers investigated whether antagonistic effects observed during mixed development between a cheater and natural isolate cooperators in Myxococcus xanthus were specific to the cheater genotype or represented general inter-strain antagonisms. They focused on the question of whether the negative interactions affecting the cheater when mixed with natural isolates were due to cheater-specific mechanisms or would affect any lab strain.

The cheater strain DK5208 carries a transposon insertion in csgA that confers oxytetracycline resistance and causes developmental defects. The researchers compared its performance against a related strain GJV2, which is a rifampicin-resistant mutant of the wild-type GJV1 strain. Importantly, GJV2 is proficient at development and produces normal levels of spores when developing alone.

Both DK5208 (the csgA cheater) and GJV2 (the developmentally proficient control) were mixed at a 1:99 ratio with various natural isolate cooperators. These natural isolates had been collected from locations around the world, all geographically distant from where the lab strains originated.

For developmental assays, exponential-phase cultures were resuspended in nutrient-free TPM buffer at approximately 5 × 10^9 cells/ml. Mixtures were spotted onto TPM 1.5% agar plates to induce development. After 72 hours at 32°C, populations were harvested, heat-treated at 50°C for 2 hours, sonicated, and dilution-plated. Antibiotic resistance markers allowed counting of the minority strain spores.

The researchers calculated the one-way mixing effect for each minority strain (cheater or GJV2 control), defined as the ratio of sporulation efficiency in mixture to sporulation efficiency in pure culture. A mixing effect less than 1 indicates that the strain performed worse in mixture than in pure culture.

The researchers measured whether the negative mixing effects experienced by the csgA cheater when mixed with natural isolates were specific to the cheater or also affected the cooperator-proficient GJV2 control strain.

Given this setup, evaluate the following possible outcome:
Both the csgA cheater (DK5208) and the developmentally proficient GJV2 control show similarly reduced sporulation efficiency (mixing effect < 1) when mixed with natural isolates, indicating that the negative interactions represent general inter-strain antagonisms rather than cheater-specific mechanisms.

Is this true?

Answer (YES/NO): YES